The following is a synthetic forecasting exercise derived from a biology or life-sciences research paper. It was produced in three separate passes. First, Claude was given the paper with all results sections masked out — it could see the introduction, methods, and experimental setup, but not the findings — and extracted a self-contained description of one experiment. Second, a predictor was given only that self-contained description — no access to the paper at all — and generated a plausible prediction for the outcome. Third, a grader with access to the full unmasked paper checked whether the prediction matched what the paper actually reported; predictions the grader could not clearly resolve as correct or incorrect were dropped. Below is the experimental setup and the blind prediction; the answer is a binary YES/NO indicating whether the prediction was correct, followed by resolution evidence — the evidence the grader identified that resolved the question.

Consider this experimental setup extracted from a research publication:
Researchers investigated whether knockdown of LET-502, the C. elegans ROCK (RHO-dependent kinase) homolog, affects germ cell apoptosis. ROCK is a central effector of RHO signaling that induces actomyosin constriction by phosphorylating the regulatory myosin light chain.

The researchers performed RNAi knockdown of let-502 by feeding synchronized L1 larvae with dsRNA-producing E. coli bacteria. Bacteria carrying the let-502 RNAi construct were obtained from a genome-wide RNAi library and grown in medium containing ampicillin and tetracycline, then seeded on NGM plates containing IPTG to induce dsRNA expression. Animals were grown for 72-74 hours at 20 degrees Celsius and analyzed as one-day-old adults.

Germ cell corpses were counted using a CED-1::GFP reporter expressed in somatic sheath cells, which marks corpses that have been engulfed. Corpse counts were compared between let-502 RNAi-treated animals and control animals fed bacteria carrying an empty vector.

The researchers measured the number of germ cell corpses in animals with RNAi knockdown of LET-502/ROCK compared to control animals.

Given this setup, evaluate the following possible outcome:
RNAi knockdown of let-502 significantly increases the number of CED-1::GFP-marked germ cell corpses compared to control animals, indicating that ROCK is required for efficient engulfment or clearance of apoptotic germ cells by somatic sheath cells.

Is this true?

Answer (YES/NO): NO